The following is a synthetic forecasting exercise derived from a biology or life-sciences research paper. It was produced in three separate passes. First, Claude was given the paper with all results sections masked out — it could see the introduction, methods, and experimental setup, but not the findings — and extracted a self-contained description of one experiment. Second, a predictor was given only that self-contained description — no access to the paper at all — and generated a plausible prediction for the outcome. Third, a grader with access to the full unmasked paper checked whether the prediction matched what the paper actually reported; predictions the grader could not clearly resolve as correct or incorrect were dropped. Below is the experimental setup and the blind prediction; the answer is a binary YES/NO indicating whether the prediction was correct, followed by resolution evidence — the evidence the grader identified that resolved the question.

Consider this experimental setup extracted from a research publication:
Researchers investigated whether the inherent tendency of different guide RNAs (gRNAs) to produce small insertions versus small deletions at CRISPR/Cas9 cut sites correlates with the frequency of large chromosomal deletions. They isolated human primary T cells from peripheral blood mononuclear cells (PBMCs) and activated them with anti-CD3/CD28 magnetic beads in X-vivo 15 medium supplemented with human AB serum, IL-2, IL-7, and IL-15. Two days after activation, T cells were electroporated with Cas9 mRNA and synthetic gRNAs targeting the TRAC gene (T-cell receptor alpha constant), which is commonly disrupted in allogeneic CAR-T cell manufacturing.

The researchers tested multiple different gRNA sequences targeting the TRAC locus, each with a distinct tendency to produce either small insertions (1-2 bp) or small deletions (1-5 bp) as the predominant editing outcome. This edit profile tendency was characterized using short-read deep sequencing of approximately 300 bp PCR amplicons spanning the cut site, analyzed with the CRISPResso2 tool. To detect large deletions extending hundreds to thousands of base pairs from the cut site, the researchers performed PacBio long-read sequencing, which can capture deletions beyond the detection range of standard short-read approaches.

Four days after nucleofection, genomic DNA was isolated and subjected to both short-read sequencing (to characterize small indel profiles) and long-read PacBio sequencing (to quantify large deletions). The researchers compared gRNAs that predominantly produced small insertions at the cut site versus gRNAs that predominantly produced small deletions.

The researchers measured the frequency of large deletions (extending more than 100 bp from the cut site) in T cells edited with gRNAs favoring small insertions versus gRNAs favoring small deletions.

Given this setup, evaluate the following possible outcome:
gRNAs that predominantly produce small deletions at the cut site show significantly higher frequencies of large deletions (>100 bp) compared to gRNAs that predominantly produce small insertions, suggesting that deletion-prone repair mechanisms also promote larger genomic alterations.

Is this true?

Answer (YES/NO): YES